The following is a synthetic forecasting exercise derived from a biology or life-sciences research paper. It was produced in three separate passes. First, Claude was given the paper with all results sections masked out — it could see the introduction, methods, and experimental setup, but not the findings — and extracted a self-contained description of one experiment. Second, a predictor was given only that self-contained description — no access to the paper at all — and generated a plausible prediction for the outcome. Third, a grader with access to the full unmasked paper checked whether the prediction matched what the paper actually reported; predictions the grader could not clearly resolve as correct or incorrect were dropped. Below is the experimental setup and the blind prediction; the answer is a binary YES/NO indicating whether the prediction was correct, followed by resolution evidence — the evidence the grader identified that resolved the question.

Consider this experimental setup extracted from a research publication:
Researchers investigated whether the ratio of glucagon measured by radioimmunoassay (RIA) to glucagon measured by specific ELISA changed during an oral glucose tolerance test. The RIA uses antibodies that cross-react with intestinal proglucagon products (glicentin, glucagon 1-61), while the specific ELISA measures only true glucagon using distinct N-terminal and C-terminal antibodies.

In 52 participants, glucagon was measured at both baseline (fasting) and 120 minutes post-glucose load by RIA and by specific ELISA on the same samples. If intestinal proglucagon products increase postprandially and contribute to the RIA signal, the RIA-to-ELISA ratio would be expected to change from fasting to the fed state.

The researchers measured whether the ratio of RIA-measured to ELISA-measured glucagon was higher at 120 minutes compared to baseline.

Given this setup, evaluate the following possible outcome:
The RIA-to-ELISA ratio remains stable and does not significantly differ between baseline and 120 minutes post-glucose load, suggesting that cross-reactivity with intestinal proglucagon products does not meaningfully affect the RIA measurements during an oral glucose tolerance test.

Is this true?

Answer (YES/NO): YES